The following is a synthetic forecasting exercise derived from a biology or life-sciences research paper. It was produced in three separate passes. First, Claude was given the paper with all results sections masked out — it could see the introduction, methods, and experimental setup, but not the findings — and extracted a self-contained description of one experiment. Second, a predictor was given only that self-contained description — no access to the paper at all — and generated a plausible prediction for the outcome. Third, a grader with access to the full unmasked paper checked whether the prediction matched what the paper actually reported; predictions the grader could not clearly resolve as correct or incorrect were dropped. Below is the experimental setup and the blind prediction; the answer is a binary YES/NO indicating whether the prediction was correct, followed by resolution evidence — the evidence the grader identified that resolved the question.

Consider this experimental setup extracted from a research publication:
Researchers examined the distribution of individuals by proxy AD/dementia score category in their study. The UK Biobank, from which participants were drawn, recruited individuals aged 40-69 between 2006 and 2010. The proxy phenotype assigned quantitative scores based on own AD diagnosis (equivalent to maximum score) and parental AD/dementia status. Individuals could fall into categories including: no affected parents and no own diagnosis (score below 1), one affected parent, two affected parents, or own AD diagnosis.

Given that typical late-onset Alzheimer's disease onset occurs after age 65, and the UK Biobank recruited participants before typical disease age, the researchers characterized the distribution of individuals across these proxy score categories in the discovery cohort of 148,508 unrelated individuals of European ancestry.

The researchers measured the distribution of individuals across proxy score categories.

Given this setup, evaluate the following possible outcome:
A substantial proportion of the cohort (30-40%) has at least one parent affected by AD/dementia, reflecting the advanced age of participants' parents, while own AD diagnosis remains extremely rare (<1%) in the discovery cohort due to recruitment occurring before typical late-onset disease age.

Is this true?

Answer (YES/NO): NO